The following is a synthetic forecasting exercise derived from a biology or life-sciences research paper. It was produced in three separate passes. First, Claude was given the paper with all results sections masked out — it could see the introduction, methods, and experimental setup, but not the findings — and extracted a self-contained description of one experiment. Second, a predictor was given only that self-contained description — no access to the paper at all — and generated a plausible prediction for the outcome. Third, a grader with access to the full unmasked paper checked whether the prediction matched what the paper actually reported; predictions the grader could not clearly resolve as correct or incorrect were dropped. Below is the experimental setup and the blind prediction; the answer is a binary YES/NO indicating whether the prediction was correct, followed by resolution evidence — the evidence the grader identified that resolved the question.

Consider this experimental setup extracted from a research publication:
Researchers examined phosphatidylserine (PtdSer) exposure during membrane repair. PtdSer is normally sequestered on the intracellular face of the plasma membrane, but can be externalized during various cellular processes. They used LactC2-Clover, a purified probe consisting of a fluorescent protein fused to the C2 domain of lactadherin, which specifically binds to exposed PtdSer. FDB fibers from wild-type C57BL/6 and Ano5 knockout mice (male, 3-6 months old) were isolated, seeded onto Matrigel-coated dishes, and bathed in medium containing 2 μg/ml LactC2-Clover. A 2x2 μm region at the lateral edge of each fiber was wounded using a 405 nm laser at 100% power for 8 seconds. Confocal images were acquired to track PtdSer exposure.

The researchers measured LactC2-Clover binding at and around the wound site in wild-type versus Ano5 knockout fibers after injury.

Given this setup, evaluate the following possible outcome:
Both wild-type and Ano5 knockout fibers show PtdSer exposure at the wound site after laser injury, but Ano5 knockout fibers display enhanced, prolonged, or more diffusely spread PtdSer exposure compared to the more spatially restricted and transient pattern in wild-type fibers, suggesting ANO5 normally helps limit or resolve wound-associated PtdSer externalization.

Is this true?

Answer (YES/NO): NO